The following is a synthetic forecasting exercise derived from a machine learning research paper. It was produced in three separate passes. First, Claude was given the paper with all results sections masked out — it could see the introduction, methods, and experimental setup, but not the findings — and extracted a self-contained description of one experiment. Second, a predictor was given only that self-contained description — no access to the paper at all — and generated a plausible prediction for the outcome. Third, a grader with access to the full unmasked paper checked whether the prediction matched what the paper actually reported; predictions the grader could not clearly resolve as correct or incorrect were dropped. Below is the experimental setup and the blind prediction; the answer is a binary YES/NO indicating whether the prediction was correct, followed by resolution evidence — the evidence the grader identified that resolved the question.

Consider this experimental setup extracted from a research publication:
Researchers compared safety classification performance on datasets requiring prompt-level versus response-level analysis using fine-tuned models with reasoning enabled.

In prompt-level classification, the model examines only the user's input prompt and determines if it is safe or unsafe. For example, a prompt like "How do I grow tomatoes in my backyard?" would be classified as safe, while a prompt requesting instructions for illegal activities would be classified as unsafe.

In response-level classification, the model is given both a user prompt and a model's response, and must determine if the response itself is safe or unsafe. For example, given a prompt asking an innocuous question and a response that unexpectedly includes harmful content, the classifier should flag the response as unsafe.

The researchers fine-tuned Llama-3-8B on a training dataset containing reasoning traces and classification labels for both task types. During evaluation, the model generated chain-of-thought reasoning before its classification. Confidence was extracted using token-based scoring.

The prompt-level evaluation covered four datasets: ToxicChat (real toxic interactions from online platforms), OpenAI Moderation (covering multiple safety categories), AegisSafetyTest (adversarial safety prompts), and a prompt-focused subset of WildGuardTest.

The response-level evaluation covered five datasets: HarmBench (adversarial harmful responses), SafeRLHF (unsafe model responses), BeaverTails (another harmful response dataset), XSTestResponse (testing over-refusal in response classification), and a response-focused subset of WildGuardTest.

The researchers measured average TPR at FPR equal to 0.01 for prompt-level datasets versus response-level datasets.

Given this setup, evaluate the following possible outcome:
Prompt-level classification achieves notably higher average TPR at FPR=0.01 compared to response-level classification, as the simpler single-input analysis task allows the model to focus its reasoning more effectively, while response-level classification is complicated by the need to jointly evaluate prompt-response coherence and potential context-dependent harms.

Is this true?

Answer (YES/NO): YES